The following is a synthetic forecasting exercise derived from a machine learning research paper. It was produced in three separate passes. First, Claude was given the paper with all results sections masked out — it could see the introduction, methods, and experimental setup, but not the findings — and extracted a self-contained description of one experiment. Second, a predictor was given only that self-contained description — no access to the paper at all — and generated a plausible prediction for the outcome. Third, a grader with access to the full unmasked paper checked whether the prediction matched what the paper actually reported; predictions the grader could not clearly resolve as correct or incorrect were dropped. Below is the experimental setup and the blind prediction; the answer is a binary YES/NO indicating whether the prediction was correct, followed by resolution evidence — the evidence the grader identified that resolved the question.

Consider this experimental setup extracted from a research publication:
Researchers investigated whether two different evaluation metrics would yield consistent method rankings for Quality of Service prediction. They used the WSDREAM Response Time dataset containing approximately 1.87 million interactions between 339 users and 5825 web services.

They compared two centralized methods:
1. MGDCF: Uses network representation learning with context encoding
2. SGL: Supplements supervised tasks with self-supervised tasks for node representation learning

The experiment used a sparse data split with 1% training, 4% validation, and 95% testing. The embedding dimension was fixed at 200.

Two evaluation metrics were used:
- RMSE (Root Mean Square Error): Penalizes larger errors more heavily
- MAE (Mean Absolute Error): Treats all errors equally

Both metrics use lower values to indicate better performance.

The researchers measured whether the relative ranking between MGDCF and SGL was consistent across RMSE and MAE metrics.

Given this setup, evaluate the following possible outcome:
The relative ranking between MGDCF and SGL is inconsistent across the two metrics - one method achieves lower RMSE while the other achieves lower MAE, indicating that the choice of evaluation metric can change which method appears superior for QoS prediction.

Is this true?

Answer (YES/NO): YES